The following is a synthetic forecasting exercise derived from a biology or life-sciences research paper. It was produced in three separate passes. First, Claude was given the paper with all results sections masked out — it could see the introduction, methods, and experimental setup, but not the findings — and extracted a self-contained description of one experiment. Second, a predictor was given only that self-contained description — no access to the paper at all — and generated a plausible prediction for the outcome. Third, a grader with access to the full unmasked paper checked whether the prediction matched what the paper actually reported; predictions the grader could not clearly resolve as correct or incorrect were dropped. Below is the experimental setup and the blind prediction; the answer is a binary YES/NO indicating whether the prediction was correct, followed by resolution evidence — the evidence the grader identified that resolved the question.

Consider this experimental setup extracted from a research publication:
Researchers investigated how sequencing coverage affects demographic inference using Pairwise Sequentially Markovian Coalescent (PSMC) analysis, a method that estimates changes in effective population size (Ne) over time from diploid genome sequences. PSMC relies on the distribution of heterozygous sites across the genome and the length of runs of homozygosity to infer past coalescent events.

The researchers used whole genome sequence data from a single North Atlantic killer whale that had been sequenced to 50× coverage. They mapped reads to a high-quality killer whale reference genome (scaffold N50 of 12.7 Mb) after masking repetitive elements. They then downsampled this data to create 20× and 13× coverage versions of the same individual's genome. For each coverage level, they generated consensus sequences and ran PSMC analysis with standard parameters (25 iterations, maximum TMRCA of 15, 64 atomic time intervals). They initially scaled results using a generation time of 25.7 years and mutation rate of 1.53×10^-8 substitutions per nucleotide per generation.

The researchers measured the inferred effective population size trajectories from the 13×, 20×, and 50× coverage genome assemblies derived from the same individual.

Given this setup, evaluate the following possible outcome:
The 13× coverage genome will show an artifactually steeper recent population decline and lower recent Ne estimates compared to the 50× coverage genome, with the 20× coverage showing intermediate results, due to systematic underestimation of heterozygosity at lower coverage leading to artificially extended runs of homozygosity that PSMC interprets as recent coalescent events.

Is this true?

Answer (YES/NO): NO